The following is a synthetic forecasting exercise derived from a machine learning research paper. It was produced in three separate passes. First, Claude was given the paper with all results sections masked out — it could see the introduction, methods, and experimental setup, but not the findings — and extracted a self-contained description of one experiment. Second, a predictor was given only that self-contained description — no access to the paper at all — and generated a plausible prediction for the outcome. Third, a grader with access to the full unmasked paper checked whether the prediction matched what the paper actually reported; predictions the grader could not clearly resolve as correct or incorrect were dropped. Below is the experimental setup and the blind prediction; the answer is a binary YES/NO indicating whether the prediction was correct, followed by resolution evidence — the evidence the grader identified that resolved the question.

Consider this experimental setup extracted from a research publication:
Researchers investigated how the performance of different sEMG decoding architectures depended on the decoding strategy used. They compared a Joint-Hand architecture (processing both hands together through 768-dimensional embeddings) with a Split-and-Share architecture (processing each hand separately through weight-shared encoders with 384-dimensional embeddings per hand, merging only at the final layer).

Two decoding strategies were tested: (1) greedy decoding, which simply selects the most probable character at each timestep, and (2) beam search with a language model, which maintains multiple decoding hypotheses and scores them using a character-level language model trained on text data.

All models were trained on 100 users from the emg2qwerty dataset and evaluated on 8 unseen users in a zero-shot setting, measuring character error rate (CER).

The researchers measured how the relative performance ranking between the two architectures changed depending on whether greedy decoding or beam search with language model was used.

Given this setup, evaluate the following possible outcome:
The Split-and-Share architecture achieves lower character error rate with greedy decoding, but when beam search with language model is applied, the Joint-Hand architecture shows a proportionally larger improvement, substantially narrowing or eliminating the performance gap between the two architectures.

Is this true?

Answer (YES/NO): NO